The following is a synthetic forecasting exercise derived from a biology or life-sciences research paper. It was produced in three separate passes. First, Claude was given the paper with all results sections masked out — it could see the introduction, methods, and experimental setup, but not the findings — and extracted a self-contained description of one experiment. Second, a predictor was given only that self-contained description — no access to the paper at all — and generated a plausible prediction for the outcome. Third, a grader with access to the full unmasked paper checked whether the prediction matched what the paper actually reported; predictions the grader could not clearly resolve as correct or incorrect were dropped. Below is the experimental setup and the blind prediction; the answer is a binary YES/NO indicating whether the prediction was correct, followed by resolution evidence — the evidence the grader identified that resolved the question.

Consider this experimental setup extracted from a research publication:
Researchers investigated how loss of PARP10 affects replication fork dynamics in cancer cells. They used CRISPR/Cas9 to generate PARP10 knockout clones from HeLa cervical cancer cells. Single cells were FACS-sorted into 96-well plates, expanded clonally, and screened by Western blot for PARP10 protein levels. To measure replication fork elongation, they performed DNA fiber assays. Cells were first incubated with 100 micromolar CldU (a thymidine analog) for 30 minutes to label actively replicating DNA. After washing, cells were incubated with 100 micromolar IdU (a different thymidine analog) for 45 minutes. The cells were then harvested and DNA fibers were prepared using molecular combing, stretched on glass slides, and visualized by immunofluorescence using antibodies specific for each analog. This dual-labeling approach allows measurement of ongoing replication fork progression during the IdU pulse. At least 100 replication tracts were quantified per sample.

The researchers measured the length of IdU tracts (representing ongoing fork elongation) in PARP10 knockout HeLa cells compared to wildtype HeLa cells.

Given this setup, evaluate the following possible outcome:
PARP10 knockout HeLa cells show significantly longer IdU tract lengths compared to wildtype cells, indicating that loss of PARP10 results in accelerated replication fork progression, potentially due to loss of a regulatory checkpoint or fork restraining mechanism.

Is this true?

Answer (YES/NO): NO